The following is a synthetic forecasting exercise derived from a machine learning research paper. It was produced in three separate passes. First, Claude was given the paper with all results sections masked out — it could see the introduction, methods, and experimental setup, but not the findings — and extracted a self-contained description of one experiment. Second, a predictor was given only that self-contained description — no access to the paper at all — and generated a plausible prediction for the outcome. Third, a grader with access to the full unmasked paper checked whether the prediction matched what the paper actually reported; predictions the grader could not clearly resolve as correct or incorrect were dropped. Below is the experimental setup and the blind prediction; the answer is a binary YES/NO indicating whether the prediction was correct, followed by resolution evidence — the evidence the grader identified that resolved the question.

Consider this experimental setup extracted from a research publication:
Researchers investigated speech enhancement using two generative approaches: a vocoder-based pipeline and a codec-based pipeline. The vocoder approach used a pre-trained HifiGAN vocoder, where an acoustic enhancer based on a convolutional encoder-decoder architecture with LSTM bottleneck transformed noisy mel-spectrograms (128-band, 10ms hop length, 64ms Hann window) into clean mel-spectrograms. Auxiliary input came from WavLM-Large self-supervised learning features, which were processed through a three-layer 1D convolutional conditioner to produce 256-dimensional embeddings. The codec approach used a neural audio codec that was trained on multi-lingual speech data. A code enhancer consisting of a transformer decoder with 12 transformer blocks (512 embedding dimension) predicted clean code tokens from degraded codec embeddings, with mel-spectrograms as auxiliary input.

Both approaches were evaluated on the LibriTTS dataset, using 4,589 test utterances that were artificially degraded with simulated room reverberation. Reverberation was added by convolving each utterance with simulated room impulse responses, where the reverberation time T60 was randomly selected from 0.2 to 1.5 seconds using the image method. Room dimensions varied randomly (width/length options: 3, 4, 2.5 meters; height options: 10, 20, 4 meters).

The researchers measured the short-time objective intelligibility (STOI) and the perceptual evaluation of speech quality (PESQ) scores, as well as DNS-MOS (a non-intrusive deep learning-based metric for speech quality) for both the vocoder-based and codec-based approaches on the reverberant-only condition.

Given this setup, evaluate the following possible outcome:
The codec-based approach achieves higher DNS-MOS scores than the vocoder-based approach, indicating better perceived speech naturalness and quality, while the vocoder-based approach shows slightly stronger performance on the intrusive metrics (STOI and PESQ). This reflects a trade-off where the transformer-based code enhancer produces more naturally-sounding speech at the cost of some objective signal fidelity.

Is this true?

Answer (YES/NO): YES